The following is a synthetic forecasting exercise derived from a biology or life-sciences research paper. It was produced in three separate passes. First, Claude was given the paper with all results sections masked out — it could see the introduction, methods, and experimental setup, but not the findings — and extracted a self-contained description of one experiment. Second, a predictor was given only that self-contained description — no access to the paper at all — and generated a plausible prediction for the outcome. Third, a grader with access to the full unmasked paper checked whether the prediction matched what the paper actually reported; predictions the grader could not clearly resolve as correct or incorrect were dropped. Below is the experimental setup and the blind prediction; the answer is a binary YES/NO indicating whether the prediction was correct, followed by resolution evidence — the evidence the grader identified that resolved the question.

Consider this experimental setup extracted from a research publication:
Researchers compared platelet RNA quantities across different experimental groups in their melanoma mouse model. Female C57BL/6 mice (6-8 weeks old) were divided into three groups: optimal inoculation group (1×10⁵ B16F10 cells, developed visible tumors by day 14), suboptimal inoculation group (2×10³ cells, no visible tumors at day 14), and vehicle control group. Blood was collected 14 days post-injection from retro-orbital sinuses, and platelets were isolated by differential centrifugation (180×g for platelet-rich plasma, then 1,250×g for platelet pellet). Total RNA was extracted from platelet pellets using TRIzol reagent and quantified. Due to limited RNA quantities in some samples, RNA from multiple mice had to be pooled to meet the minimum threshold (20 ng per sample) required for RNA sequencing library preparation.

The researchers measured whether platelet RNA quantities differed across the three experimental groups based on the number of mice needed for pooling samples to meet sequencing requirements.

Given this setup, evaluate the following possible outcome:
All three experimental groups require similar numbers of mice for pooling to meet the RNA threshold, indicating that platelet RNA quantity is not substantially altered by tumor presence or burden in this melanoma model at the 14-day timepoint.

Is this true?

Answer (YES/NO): NO